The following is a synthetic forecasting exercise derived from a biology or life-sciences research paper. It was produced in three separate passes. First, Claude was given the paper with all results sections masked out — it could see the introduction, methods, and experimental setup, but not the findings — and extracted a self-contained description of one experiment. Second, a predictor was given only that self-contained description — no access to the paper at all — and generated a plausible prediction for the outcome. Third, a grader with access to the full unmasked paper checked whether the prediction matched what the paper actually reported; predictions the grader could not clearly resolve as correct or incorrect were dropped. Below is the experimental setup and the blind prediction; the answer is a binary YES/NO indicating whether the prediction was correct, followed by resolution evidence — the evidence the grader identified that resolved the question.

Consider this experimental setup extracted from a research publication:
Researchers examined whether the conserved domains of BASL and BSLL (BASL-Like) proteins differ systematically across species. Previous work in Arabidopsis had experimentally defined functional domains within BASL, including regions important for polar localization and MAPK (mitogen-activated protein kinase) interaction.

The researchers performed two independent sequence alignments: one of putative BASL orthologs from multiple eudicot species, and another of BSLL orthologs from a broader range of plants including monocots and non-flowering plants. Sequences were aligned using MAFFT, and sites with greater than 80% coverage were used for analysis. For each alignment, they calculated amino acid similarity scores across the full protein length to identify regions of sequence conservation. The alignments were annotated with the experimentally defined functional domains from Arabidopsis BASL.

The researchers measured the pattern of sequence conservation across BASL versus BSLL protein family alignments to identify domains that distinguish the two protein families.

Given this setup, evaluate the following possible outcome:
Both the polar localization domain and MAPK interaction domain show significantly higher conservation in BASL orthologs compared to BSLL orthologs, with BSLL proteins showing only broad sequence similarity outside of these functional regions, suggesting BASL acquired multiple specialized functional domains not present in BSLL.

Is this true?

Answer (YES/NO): NO